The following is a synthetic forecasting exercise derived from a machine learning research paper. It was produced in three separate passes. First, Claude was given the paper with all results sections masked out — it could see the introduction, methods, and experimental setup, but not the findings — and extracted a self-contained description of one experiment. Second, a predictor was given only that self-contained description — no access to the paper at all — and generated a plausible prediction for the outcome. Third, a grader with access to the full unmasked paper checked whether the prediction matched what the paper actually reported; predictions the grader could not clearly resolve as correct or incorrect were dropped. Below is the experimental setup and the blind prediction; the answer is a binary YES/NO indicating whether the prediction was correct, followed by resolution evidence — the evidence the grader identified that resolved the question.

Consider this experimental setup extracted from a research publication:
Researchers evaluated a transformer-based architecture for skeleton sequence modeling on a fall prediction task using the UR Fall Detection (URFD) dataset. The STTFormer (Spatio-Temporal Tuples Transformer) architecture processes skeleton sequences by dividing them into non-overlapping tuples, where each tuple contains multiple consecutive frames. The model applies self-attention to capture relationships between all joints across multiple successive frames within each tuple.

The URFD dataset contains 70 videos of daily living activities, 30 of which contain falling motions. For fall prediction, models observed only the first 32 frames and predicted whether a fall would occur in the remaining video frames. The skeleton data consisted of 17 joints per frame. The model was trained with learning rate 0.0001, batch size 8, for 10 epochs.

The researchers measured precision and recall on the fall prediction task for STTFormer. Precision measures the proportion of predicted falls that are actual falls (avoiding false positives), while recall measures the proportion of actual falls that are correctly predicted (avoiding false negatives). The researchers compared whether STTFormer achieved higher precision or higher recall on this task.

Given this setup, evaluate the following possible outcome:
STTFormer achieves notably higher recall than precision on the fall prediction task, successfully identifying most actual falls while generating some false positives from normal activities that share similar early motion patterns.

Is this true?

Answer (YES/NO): YES